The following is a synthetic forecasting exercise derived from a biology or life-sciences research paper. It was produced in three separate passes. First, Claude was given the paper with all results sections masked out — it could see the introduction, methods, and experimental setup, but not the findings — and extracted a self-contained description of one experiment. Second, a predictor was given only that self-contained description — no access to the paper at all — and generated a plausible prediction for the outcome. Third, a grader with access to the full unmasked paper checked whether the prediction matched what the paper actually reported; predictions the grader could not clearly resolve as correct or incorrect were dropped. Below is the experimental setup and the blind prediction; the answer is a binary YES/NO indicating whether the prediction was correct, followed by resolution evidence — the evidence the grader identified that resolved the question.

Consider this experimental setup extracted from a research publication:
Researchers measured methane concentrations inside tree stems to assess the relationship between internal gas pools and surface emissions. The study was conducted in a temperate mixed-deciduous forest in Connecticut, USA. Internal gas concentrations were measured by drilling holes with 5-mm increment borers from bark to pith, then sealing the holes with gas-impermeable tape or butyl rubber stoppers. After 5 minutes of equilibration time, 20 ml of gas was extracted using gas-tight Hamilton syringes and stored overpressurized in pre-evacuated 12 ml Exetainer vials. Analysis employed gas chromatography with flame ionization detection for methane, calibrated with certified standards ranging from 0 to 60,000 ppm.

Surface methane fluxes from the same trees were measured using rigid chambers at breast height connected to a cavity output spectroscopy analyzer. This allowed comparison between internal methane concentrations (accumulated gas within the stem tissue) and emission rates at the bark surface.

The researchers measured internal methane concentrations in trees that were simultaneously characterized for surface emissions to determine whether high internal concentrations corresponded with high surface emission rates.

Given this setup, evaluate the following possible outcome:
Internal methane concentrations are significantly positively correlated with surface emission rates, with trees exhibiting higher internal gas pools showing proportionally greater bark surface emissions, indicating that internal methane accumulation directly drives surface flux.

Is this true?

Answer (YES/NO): NO